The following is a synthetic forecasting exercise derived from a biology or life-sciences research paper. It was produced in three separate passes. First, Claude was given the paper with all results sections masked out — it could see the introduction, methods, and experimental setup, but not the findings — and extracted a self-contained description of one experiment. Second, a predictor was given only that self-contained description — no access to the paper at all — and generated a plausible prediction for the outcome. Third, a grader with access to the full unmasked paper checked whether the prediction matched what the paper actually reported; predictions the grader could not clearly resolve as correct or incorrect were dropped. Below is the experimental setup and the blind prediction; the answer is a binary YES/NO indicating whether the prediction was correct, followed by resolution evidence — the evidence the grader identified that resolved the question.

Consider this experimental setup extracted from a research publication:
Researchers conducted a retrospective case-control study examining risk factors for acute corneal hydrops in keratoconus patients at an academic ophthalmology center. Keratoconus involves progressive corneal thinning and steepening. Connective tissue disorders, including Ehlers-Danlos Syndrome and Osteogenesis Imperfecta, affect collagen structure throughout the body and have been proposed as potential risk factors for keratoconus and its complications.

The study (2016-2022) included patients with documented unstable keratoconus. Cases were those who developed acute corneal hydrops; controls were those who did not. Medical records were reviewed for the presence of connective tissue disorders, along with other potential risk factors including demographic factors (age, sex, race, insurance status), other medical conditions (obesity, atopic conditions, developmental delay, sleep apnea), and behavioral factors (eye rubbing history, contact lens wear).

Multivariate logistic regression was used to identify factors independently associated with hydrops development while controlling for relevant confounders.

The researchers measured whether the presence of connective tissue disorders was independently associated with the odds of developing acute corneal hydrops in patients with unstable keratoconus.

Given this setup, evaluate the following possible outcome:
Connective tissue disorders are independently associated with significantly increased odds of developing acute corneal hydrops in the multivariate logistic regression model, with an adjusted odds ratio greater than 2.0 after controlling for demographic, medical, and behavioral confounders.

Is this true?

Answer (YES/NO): NO